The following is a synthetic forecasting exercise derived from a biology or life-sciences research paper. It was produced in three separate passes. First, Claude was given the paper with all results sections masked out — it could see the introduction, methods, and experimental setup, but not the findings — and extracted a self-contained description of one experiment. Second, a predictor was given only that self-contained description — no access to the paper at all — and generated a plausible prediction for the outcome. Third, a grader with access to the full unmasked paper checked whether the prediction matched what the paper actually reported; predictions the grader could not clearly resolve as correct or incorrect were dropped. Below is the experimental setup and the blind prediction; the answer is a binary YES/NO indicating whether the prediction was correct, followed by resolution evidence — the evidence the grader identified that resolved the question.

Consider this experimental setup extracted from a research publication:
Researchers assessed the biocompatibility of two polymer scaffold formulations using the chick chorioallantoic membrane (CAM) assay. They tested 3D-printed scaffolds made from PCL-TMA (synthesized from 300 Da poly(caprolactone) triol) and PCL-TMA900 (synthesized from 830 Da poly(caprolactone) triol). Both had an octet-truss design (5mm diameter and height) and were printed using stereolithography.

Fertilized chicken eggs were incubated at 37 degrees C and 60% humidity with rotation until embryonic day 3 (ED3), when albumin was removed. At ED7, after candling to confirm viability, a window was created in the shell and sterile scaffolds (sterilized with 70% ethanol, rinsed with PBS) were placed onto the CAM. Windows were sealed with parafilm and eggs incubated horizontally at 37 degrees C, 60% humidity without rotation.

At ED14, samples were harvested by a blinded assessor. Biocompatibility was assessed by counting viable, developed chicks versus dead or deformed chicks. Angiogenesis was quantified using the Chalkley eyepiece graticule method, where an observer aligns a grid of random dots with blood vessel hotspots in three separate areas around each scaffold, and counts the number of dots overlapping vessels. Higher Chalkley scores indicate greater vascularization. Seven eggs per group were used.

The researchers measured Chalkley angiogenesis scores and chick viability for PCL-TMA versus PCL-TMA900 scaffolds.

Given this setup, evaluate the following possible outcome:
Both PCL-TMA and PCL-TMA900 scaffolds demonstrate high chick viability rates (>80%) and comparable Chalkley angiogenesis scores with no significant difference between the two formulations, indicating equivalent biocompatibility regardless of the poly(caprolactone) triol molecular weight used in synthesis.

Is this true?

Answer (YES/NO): YES